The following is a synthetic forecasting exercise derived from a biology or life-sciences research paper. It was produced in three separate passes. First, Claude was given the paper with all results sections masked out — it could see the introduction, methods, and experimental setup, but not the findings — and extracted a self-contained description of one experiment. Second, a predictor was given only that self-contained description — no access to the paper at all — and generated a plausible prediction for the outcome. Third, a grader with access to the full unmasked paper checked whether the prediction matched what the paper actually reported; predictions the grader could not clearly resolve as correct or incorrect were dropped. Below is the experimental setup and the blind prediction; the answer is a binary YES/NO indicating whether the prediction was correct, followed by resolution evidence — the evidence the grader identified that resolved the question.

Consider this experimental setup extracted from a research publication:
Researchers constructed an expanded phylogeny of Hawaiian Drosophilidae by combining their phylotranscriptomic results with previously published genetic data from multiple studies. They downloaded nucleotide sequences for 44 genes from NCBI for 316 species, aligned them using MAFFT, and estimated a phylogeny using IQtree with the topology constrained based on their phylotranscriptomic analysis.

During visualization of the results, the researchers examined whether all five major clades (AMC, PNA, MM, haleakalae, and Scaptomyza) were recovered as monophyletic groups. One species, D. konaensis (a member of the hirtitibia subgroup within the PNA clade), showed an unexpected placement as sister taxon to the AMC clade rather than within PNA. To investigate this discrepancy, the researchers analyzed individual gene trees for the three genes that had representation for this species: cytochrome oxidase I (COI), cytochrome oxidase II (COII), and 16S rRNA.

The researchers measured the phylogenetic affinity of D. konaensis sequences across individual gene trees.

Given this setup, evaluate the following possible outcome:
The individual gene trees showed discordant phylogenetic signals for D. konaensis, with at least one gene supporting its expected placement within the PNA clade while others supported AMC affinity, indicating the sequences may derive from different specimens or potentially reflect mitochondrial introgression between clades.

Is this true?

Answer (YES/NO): NO